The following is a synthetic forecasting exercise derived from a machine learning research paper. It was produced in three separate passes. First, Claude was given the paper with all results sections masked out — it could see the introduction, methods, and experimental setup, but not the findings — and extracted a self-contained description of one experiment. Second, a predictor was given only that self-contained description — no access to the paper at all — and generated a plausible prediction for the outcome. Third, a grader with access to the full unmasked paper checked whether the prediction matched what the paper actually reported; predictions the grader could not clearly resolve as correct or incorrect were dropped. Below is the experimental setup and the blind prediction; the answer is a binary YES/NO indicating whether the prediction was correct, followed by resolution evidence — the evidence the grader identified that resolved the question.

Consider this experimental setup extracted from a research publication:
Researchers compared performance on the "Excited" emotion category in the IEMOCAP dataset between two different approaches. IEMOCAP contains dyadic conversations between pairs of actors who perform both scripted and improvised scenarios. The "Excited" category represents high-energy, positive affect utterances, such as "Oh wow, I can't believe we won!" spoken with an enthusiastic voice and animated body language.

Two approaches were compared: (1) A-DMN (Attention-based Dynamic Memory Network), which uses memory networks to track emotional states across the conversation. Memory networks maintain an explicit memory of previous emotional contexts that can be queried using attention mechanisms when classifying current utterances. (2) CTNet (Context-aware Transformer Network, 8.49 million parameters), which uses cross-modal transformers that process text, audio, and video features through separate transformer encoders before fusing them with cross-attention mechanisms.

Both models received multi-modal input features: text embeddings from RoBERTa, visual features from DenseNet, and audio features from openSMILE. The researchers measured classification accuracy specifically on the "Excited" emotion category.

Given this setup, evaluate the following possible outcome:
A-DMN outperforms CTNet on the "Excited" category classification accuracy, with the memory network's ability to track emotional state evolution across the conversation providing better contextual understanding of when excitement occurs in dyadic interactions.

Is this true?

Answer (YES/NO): YES